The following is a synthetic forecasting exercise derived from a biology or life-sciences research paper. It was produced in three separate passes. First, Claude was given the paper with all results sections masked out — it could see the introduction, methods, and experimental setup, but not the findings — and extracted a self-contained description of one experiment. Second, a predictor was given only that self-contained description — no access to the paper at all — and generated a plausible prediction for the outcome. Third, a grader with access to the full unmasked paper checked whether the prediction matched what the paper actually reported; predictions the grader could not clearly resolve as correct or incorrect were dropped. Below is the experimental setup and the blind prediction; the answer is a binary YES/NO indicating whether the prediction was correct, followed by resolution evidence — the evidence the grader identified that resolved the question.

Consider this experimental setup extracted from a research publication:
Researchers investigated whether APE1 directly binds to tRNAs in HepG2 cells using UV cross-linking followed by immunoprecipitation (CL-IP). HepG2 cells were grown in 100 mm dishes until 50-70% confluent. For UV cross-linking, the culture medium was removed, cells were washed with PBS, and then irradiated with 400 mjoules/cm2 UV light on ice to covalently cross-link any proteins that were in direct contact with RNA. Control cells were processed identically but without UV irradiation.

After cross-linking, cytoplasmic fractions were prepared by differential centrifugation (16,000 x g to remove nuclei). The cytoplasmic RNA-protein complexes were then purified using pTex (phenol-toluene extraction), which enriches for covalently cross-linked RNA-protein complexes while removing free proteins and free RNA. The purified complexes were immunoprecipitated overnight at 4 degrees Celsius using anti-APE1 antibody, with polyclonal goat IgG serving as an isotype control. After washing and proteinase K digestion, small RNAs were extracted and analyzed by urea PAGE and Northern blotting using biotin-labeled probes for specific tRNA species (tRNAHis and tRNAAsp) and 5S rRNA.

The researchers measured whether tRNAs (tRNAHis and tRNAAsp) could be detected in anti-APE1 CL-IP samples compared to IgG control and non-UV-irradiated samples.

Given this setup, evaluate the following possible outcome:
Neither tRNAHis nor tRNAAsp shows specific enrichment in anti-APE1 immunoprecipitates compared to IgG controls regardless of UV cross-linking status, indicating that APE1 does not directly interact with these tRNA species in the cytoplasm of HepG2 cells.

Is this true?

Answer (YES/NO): NO